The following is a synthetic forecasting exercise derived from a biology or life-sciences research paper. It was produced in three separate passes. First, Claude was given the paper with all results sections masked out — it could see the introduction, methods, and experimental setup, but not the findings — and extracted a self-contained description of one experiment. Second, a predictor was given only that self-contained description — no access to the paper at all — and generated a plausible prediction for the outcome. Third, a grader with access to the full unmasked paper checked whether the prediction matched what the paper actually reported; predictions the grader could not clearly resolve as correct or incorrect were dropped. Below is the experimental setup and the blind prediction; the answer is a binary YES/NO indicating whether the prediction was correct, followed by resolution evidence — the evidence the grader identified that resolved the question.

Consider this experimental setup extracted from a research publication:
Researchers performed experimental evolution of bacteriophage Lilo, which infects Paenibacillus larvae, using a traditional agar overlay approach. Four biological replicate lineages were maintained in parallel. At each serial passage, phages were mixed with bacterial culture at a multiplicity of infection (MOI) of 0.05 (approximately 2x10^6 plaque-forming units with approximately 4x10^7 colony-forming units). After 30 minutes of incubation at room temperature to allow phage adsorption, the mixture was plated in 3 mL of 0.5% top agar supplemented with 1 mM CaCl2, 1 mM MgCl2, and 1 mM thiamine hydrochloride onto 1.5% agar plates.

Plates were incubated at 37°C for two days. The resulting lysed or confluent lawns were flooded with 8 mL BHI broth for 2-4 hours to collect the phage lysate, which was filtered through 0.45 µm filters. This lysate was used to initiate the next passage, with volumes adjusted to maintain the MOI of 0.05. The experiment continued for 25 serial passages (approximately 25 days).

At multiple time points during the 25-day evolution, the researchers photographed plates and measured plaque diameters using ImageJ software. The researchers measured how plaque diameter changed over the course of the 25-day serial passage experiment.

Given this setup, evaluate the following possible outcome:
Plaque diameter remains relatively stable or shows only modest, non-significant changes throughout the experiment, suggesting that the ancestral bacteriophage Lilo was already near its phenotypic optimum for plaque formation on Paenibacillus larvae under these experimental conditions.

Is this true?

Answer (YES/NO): NO